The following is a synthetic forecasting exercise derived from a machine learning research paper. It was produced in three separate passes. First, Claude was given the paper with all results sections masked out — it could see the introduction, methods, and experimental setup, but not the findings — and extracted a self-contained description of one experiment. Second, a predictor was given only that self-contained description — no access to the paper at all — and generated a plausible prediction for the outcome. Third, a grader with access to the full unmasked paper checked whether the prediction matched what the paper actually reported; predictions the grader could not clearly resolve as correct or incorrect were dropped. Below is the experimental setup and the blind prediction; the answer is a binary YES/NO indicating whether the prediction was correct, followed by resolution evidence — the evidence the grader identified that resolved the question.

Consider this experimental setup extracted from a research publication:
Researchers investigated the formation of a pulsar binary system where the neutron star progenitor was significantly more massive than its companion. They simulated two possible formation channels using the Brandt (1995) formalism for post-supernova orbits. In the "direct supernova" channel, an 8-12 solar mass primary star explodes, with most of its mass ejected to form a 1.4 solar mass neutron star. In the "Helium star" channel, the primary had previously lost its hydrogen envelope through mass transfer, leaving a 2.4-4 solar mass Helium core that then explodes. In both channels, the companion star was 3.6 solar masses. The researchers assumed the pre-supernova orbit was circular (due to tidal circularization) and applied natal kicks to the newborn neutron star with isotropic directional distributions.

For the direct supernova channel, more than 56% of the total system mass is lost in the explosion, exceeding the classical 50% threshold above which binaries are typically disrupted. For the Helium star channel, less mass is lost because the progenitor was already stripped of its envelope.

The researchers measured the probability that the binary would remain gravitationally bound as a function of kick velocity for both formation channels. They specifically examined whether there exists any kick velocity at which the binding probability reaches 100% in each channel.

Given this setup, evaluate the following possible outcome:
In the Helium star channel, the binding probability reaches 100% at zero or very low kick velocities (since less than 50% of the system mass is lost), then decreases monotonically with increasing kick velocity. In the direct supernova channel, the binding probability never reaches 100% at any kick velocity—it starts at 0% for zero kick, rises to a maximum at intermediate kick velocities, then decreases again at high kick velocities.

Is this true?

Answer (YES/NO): YES